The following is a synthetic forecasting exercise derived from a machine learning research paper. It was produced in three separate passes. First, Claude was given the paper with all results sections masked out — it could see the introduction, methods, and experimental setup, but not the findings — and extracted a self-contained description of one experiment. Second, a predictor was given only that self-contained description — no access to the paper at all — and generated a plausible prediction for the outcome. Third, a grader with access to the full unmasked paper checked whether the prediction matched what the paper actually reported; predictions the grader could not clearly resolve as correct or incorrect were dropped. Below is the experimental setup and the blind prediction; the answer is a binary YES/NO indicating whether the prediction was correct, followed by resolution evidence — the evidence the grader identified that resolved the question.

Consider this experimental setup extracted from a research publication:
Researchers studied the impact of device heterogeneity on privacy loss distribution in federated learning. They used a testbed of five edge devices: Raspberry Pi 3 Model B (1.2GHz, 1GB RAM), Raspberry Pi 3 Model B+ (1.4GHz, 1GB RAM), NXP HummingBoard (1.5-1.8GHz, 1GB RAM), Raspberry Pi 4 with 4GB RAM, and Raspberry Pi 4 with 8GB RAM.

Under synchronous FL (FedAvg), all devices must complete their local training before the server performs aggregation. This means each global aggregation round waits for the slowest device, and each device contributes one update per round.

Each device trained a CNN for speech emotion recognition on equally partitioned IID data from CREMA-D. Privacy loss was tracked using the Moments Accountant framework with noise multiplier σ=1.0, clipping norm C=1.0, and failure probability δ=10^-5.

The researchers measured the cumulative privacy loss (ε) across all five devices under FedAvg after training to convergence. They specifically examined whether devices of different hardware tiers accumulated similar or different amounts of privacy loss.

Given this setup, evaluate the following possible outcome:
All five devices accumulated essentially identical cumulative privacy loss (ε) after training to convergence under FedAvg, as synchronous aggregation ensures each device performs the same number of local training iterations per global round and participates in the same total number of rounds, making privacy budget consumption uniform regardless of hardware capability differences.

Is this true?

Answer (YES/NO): YES